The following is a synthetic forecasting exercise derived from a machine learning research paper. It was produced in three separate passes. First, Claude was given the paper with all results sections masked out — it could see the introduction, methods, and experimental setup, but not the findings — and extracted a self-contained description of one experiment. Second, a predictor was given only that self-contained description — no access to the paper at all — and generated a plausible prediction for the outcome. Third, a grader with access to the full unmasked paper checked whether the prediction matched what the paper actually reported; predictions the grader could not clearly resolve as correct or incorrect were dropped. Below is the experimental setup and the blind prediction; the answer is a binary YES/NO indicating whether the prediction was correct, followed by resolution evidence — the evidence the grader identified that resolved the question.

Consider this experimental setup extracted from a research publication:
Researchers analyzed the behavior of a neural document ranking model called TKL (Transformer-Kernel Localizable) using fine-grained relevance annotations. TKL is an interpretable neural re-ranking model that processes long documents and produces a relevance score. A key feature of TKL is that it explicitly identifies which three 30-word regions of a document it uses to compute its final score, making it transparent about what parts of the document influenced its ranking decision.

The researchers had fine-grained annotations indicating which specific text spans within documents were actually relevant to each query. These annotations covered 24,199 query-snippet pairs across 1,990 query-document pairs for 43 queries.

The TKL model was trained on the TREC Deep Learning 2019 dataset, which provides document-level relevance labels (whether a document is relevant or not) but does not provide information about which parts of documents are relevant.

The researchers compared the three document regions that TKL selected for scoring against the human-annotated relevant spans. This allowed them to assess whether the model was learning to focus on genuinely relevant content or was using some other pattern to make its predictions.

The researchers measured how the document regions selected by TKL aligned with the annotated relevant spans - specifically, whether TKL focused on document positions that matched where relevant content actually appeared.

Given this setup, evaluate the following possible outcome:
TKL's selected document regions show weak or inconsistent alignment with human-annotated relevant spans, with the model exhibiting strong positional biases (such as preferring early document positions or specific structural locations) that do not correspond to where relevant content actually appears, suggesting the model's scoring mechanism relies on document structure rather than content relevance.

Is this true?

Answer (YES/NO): YES